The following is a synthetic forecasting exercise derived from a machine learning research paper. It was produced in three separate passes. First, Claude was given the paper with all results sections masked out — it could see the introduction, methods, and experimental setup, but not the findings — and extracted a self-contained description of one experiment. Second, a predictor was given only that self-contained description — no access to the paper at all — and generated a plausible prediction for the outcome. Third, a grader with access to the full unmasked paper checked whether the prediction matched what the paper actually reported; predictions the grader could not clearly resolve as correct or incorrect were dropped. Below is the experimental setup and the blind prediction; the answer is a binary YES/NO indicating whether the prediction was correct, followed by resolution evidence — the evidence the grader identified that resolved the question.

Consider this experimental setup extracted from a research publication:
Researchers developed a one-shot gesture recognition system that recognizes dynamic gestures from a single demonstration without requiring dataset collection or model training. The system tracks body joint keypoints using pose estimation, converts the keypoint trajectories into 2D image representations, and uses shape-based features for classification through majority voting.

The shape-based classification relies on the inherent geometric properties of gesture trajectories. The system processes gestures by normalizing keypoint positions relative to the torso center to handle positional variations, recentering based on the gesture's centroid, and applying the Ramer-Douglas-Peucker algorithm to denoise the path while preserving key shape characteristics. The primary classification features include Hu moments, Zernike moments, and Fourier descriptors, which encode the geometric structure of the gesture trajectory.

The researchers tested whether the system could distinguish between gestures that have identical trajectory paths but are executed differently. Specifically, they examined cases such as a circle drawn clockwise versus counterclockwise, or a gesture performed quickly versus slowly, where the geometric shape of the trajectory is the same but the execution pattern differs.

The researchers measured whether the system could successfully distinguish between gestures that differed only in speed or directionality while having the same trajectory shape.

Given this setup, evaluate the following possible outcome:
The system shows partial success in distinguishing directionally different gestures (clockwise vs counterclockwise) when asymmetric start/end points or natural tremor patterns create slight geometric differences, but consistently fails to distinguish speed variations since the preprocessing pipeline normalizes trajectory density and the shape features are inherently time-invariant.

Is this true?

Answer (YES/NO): NO